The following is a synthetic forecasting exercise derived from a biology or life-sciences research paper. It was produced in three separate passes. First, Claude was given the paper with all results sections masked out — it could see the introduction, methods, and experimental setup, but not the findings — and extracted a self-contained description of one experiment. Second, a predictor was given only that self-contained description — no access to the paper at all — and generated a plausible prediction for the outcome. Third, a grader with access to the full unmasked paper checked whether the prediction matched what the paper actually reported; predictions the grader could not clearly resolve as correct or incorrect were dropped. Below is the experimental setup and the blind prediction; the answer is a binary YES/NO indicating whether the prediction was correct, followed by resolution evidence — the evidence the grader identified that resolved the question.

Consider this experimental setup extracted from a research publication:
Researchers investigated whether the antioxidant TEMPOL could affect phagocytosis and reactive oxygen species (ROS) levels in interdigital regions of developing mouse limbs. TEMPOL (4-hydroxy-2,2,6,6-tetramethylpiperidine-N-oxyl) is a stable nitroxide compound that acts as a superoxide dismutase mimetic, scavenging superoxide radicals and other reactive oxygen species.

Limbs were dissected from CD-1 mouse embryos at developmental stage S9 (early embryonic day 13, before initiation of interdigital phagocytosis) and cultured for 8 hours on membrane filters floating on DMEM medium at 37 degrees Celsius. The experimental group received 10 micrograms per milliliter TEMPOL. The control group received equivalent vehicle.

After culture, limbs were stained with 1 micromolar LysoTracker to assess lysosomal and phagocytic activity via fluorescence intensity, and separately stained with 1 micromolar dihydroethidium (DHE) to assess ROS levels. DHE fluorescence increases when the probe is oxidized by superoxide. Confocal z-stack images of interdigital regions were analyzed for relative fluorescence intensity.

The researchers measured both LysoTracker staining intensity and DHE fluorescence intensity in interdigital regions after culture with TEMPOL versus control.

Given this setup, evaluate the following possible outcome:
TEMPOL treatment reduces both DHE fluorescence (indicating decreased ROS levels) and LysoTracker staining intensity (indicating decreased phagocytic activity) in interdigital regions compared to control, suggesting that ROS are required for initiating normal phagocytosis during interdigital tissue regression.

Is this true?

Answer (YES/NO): NO